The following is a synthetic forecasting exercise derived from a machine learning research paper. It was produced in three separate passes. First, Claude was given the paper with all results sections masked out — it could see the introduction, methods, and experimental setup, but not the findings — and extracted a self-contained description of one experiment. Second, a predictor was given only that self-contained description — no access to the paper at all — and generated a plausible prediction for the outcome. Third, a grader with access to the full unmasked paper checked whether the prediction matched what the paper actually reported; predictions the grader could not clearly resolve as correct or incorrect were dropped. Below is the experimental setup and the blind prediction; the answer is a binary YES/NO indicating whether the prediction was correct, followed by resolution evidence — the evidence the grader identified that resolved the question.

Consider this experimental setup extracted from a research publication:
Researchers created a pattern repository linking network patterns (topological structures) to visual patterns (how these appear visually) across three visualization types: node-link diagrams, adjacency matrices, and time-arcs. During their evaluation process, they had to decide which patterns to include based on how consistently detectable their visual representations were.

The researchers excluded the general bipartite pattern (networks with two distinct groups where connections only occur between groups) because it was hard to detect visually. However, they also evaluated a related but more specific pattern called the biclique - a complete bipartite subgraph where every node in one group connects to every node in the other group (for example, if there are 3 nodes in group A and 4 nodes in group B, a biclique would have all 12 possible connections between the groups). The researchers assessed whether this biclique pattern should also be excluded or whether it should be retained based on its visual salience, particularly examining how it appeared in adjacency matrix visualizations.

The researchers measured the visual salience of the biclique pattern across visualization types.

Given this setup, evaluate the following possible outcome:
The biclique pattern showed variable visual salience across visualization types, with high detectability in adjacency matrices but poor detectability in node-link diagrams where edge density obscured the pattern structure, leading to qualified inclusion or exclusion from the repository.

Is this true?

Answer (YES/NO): NO